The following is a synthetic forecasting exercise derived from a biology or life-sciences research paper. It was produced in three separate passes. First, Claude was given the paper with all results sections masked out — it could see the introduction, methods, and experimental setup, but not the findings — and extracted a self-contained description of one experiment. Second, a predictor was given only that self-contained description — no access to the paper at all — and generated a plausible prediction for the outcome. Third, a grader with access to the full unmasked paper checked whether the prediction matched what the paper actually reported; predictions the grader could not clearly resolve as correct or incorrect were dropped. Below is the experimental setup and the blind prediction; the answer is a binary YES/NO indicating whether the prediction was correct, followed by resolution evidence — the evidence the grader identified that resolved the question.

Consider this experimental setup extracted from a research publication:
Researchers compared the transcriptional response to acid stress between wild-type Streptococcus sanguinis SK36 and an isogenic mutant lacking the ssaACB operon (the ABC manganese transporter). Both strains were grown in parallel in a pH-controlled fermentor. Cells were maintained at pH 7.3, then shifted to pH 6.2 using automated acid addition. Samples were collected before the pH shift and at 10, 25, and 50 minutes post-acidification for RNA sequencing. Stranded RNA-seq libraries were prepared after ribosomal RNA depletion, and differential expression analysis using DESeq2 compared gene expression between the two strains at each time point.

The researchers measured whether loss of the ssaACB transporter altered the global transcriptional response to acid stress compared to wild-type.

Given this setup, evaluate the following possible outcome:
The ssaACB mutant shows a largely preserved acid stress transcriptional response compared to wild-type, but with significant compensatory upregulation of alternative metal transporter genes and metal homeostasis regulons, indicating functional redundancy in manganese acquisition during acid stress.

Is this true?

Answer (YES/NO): NO